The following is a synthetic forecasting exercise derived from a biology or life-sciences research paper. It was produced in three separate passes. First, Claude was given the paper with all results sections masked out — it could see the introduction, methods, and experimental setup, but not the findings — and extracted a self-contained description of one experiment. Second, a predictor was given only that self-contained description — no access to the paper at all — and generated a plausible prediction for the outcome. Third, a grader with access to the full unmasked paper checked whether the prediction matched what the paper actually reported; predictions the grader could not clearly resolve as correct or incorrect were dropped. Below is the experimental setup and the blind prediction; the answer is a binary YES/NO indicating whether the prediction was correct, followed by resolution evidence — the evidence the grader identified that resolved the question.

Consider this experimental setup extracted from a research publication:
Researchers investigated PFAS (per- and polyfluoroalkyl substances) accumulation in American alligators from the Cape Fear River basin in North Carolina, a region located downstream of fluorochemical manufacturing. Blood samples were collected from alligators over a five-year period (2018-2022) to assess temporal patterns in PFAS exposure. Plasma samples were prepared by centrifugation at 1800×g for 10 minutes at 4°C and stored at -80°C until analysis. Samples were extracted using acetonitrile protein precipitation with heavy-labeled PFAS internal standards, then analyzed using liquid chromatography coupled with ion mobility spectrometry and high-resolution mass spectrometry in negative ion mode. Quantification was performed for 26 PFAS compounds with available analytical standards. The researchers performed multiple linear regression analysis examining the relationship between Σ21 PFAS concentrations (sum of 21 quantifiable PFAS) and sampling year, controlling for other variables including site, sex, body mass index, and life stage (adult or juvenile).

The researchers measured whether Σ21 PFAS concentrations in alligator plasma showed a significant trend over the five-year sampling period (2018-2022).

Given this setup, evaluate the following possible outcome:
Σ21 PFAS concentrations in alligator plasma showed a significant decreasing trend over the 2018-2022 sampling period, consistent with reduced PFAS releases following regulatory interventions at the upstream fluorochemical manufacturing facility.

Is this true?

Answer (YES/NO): NO